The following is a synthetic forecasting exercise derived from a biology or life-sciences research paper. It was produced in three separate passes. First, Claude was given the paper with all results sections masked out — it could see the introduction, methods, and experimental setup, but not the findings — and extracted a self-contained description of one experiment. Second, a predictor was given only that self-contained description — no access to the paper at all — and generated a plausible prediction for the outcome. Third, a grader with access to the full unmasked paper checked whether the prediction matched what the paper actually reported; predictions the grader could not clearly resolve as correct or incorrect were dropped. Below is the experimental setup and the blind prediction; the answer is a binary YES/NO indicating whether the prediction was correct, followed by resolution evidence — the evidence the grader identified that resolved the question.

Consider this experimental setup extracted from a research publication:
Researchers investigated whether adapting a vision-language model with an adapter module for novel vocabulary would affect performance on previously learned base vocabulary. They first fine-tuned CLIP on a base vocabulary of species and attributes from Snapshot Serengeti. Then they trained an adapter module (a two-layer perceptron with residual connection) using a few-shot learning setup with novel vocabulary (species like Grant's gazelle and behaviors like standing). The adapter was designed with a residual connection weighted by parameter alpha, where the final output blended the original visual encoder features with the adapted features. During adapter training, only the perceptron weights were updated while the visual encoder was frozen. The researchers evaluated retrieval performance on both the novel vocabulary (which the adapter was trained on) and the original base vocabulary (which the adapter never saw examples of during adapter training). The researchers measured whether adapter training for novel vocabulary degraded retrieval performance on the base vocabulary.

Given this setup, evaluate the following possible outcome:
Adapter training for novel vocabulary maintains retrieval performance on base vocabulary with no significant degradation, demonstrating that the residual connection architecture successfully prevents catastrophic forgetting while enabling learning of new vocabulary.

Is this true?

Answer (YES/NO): NO